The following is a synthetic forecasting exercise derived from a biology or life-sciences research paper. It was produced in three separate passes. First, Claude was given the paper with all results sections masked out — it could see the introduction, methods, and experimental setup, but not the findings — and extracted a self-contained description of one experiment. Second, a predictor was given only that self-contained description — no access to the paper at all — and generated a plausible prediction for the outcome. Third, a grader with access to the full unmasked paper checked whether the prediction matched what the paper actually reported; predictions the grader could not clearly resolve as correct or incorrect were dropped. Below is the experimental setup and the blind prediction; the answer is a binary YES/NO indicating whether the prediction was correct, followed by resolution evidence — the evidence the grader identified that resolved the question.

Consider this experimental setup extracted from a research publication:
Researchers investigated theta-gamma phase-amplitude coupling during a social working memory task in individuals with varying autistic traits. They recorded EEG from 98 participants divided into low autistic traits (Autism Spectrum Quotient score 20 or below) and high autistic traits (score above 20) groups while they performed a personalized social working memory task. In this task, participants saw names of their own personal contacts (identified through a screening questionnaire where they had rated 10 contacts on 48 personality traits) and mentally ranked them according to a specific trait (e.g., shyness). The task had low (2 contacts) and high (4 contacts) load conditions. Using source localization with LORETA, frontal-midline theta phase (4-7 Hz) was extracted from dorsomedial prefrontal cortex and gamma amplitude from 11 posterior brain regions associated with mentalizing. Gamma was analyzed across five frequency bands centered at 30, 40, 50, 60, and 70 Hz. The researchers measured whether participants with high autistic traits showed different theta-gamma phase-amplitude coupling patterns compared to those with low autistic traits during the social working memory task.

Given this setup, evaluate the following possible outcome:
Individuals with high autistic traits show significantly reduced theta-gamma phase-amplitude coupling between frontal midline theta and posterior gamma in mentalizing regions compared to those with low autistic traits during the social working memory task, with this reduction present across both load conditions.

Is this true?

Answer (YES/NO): NO